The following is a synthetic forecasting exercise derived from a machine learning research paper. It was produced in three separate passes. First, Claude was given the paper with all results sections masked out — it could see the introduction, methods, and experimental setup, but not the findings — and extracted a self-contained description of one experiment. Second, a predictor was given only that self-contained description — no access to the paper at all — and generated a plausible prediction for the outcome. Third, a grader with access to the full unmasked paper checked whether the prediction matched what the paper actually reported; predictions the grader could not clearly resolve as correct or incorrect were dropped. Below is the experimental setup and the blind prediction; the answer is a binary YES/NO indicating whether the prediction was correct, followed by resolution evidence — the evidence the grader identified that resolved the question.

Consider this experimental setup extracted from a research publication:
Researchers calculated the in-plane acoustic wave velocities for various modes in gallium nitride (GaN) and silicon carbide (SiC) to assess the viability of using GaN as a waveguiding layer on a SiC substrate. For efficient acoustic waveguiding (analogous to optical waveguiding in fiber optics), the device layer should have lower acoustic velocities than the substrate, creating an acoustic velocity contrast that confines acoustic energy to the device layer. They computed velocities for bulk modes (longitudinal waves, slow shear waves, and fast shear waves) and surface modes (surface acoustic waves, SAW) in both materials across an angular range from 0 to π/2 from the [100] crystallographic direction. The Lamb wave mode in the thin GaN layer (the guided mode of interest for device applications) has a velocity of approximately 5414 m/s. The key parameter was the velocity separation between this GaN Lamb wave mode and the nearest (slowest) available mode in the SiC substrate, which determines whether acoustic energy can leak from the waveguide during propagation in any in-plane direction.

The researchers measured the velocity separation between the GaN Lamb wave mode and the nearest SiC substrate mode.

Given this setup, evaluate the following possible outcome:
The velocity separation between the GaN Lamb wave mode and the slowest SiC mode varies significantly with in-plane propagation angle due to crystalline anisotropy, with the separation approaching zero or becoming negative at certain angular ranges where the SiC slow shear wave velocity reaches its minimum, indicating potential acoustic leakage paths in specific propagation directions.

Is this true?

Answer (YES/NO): NO